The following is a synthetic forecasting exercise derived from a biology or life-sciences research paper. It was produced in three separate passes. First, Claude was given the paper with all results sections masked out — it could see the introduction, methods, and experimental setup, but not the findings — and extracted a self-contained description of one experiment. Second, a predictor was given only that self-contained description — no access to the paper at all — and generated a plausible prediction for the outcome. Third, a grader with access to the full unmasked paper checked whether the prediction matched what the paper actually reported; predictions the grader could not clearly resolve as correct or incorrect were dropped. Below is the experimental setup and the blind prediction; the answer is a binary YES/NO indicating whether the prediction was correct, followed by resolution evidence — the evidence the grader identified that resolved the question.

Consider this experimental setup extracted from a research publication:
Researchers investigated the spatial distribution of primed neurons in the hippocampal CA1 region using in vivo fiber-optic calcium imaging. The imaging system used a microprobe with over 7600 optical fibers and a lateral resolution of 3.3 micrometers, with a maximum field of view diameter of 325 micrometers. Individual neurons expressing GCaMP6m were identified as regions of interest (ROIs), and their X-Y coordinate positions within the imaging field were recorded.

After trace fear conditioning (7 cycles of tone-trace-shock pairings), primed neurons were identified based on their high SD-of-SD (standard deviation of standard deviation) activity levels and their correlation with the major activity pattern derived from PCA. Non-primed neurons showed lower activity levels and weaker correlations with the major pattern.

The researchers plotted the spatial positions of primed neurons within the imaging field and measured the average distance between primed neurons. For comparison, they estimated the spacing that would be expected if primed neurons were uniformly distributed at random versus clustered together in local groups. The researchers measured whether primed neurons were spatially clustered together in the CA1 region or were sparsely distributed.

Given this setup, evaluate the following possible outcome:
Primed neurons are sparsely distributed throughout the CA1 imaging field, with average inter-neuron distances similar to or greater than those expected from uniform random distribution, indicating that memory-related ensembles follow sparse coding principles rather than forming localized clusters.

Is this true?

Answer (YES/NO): YES